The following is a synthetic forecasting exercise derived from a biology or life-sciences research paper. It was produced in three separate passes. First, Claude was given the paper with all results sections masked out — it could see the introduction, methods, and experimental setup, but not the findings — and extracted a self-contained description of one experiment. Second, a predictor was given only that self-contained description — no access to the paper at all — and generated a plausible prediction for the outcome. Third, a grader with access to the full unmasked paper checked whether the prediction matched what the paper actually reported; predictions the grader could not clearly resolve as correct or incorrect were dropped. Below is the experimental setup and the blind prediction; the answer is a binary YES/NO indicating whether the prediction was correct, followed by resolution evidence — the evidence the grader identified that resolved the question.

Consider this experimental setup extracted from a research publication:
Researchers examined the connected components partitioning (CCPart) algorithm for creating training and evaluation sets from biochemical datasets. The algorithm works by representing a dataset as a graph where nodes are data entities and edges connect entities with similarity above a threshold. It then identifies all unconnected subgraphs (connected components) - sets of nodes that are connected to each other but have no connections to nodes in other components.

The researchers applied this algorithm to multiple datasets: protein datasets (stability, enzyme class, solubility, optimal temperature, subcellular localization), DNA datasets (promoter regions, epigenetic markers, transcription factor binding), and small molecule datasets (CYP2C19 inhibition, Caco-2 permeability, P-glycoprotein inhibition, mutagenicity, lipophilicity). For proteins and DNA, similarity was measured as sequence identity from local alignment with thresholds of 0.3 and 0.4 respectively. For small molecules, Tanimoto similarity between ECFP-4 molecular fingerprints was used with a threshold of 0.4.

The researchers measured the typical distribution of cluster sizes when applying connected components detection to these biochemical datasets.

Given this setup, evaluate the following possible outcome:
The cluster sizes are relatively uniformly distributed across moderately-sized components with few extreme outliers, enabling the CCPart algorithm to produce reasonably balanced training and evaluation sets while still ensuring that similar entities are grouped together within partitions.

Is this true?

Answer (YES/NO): NO